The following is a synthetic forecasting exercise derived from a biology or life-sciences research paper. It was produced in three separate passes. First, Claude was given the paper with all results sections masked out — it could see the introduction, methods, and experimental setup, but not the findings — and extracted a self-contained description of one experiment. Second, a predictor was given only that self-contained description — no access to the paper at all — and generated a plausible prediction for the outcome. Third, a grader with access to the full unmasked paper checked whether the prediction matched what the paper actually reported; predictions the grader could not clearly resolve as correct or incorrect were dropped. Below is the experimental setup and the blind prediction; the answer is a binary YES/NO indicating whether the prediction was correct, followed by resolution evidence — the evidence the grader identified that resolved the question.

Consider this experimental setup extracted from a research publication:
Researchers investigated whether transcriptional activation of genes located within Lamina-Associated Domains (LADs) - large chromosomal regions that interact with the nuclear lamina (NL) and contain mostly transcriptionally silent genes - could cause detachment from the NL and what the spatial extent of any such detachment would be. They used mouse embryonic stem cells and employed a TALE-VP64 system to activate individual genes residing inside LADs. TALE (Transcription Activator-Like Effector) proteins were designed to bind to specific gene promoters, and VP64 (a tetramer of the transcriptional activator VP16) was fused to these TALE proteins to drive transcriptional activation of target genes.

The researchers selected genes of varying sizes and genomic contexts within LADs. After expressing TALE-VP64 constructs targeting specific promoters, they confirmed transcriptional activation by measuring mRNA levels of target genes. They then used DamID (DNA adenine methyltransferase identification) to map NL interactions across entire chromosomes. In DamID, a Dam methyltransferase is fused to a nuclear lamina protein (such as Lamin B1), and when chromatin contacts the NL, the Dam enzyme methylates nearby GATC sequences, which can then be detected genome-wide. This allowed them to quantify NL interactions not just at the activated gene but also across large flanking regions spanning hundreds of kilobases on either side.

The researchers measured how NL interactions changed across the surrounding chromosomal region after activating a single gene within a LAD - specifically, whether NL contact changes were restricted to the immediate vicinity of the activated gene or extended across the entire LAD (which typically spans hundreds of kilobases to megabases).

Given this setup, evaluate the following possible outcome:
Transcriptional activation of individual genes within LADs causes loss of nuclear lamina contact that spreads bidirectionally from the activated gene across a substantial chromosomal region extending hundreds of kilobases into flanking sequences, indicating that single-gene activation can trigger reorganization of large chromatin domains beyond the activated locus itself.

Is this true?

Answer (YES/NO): NO